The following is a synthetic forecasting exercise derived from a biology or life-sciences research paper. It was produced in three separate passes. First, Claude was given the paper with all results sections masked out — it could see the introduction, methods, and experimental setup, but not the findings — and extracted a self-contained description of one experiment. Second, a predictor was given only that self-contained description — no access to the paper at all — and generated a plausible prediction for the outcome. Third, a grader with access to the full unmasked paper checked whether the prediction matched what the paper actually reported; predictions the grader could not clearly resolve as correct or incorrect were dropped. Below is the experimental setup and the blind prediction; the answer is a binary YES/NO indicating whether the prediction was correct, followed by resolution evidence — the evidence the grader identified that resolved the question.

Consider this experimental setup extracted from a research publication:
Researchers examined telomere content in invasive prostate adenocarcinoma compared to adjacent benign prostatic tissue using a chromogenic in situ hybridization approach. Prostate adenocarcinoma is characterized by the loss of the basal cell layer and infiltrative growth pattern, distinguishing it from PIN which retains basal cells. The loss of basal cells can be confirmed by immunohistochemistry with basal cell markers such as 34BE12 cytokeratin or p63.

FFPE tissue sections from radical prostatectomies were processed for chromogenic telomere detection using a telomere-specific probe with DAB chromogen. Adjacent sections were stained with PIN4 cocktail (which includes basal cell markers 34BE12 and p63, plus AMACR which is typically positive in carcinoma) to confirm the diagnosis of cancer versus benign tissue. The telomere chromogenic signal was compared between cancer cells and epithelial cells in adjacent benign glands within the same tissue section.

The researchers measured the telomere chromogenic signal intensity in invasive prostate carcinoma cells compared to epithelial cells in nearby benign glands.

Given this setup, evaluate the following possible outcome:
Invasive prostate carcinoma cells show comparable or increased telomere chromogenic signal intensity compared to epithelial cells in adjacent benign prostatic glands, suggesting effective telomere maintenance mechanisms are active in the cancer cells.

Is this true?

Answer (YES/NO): NO